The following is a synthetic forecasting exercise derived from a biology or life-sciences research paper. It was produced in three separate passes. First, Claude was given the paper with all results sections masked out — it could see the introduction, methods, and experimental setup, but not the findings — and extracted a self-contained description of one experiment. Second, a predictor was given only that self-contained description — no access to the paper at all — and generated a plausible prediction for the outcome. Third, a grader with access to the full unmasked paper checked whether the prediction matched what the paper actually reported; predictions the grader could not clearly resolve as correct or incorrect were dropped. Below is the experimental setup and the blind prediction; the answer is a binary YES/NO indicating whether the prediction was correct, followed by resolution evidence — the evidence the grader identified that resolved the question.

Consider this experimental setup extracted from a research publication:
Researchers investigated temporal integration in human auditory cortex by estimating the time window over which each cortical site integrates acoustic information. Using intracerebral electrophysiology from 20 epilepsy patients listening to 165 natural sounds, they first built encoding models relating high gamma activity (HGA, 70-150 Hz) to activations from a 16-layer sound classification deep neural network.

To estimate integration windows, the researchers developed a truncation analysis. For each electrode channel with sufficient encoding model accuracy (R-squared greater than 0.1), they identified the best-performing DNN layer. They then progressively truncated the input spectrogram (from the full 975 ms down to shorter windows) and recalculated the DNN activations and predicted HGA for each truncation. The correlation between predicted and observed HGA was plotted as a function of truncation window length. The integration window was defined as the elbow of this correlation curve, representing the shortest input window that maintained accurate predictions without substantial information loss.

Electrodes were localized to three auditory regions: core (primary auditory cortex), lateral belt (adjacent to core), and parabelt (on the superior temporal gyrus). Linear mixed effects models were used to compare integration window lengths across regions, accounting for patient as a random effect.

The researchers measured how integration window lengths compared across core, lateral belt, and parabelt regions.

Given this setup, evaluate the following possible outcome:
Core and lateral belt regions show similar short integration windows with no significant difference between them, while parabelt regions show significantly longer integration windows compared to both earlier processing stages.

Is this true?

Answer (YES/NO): NO